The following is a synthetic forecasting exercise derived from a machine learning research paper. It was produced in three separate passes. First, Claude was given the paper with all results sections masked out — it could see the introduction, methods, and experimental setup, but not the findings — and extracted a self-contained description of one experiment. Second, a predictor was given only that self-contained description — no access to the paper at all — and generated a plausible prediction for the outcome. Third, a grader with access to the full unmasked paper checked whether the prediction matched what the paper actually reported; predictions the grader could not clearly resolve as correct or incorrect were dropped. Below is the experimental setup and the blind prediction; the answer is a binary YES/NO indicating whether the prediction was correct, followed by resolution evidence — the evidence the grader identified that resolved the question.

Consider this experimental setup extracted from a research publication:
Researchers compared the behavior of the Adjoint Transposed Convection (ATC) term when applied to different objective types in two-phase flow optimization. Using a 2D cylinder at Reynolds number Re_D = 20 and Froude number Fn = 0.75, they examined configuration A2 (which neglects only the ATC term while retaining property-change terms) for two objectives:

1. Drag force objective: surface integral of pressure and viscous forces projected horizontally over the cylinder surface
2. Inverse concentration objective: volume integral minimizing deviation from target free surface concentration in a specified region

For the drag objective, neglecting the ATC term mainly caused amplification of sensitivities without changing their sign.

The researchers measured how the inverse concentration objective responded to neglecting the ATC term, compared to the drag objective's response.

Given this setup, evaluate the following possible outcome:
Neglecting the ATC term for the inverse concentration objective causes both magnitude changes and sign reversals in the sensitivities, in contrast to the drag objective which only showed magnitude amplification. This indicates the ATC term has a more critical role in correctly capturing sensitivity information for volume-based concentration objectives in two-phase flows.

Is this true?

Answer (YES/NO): YES